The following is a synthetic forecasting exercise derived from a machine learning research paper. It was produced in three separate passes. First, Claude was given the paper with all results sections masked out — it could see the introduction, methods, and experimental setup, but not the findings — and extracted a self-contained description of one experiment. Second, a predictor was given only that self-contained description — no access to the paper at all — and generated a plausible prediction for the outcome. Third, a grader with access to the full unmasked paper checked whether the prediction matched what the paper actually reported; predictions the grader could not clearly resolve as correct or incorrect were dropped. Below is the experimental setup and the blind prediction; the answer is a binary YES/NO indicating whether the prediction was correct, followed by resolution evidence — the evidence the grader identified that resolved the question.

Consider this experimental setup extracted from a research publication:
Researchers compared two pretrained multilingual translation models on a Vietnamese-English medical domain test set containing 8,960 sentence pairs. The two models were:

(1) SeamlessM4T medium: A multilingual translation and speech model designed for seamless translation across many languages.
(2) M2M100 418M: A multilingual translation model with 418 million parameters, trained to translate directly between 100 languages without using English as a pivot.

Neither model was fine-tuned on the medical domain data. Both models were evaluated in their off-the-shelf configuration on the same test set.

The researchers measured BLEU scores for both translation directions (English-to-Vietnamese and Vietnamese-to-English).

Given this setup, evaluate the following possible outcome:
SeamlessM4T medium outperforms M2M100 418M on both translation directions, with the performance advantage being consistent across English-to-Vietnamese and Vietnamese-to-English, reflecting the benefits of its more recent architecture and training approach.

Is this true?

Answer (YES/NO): NO